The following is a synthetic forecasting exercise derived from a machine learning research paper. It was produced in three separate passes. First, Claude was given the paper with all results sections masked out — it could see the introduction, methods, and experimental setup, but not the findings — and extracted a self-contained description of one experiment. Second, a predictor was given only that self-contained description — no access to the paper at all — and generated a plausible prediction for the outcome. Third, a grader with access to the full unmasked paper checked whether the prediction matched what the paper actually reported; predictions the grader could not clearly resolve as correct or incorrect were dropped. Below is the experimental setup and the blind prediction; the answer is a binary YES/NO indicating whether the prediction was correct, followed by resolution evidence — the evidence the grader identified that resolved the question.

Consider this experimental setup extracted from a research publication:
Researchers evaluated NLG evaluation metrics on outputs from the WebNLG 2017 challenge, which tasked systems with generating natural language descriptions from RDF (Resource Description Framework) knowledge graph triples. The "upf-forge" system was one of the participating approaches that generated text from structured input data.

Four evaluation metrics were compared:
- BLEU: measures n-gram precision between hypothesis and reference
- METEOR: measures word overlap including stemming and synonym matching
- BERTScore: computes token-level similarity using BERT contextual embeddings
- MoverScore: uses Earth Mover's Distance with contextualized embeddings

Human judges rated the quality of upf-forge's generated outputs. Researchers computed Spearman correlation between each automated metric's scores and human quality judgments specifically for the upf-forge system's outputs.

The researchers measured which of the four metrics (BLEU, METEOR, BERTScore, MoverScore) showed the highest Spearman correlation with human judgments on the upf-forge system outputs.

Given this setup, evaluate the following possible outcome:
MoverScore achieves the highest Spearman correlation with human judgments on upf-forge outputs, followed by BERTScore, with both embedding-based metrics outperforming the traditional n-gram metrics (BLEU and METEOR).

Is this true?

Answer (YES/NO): YES